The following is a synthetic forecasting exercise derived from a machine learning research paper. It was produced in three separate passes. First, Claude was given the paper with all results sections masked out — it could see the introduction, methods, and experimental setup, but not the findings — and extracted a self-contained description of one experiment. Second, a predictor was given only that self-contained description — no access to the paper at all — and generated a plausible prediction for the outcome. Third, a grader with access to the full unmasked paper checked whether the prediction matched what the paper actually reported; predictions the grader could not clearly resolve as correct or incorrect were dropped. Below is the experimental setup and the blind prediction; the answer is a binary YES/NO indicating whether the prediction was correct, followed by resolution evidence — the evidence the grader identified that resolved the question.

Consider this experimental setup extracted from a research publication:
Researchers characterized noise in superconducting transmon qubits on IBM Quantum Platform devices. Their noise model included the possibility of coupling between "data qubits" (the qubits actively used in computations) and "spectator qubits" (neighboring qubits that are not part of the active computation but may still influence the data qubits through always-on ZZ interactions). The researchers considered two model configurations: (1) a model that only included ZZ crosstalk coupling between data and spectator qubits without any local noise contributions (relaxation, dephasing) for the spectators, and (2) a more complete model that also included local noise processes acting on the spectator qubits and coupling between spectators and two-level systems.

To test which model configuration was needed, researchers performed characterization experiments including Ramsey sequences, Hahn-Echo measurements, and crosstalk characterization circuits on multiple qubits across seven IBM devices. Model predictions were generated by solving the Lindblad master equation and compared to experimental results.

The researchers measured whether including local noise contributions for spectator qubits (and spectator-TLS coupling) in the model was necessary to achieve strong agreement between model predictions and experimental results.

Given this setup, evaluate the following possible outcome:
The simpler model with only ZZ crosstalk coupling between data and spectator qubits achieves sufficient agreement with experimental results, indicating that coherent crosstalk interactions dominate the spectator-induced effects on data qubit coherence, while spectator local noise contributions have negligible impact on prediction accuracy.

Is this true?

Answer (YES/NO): YES